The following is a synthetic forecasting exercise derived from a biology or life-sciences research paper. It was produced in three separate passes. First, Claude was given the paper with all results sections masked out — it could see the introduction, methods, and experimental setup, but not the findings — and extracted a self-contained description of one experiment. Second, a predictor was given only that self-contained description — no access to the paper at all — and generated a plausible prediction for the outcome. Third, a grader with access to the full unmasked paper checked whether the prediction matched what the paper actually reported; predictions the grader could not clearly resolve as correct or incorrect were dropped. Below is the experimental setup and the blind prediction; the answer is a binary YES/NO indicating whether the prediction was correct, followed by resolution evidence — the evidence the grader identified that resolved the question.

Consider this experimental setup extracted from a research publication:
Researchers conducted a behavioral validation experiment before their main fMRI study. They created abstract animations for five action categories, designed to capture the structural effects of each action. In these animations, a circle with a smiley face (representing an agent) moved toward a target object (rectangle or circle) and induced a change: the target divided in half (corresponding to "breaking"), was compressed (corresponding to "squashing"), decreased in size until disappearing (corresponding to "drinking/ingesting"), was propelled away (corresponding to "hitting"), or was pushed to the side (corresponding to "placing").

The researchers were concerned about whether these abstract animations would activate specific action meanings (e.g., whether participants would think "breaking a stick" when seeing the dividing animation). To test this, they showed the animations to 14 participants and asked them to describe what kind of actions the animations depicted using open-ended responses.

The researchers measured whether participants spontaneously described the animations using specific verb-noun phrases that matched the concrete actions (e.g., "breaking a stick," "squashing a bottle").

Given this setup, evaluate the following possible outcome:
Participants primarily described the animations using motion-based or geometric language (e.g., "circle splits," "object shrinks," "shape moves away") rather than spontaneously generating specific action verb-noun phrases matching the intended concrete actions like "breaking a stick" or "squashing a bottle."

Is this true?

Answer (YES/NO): YES